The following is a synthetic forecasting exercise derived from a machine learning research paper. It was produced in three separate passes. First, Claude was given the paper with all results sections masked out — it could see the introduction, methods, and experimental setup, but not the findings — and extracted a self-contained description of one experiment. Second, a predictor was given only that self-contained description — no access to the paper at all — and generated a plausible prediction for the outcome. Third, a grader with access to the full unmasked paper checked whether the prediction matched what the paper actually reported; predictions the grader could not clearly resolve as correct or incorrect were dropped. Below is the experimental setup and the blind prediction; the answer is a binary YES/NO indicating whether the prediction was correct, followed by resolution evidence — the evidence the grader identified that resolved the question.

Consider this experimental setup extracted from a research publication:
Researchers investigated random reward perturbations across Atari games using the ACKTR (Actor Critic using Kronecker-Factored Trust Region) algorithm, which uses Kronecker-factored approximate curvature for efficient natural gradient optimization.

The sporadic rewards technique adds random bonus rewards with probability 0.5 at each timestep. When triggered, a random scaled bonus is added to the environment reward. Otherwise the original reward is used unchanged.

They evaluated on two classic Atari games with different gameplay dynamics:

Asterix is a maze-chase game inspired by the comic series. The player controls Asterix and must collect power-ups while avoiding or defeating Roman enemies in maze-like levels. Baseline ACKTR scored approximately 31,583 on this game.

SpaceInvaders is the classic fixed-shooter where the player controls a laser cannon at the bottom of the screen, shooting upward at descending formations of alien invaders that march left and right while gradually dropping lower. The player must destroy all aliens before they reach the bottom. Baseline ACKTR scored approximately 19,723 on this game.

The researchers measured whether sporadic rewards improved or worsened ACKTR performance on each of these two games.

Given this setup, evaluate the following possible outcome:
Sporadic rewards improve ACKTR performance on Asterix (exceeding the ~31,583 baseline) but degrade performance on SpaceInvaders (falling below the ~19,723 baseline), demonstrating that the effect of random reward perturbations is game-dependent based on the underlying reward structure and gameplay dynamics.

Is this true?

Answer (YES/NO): YES